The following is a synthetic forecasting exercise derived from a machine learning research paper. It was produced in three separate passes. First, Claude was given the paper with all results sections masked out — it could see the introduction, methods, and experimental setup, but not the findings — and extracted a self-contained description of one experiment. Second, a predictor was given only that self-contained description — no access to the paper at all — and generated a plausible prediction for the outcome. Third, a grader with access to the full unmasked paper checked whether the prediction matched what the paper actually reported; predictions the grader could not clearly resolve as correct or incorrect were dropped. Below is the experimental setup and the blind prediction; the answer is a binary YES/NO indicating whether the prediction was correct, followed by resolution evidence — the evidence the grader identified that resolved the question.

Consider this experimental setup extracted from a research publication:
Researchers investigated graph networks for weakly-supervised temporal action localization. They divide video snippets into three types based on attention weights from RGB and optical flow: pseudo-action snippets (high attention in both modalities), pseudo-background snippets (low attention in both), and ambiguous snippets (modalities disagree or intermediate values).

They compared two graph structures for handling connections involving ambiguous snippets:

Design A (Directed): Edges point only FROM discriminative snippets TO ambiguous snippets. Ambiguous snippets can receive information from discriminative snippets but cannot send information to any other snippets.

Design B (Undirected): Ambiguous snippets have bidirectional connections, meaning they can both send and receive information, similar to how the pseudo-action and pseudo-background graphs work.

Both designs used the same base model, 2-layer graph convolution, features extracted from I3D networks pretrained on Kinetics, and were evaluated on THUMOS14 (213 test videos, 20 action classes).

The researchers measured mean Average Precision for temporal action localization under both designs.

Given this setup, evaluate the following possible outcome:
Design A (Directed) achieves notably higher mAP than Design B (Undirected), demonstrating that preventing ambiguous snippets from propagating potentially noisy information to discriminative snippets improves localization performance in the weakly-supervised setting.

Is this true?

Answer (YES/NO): YES